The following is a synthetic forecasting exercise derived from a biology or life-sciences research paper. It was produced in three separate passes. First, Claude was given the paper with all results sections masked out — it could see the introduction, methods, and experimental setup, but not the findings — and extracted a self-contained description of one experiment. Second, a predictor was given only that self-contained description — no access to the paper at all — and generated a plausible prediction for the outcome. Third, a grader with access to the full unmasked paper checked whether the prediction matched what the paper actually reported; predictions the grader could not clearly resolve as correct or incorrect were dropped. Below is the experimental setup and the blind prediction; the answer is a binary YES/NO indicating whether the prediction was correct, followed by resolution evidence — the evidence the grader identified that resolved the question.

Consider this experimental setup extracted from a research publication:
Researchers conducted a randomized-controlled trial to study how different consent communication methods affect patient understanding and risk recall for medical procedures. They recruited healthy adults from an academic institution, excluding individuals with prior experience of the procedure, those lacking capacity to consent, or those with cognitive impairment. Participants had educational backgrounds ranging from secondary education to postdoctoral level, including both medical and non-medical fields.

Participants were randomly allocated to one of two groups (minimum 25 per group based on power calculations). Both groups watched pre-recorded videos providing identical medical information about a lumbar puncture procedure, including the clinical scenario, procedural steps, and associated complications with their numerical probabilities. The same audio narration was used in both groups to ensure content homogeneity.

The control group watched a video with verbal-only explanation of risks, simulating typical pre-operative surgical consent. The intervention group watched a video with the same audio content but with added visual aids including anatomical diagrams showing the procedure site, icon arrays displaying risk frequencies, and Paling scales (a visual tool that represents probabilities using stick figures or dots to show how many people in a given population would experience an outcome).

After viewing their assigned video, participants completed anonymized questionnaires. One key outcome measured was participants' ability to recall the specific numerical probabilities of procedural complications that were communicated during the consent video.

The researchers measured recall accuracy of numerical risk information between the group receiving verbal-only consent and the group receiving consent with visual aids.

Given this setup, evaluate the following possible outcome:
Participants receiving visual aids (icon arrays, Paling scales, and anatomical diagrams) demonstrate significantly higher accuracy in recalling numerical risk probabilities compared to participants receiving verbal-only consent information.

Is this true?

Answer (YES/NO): NO